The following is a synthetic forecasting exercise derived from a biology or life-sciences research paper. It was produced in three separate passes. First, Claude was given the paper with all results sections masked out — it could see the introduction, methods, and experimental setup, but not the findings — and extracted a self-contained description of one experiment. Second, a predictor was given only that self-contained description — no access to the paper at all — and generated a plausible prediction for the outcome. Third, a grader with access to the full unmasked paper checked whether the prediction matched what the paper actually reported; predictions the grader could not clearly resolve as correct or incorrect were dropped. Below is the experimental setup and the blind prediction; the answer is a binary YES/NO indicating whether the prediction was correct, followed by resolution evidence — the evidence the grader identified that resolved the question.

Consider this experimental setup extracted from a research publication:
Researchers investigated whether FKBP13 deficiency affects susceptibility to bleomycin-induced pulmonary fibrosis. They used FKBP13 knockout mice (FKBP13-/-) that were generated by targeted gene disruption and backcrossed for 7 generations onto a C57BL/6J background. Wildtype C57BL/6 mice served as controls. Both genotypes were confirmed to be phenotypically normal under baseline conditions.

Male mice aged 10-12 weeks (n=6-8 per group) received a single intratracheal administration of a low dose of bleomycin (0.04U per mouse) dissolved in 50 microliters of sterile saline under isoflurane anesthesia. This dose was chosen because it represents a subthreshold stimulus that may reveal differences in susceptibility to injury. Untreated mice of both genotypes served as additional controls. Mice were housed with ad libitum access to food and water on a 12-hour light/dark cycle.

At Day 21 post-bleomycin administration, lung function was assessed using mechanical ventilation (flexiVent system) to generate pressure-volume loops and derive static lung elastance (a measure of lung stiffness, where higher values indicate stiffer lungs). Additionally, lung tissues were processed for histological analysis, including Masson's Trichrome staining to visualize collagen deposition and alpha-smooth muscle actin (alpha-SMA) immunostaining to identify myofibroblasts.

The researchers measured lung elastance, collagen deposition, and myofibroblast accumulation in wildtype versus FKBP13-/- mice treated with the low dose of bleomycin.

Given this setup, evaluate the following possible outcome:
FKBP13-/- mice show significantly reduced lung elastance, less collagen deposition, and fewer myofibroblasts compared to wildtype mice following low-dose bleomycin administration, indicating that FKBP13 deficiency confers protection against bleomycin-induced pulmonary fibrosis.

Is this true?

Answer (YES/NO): NO